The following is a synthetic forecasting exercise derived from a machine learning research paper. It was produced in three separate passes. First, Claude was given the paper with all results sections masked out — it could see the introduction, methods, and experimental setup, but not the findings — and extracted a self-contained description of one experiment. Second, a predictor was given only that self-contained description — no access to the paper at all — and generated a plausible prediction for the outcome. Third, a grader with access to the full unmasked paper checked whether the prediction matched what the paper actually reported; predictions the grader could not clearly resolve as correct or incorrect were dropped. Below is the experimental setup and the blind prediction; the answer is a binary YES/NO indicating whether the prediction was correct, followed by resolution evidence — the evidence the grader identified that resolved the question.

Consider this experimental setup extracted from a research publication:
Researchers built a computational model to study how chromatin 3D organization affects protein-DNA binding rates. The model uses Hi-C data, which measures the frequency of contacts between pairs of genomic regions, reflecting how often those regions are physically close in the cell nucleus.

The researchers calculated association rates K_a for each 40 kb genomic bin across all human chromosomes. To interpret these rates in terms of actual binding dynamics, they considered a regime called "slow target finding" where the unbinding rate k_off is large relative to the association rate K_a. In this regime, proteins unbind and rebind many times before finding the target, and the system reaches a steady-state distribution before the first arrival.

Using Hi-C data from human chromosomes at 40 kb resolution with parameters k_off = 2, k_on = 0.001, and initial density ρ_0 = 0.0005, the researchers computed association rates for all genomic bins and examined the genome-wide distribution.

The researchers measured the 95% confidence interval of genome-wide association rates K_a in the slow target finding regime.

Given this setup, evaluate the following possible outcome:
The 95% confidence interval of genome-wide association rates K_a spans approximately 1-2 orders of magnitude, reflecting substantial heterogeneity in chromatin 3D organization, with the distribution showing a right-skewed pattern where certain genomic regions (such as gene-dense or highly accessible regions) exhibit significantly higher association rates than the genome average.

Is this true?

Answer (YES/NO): NO